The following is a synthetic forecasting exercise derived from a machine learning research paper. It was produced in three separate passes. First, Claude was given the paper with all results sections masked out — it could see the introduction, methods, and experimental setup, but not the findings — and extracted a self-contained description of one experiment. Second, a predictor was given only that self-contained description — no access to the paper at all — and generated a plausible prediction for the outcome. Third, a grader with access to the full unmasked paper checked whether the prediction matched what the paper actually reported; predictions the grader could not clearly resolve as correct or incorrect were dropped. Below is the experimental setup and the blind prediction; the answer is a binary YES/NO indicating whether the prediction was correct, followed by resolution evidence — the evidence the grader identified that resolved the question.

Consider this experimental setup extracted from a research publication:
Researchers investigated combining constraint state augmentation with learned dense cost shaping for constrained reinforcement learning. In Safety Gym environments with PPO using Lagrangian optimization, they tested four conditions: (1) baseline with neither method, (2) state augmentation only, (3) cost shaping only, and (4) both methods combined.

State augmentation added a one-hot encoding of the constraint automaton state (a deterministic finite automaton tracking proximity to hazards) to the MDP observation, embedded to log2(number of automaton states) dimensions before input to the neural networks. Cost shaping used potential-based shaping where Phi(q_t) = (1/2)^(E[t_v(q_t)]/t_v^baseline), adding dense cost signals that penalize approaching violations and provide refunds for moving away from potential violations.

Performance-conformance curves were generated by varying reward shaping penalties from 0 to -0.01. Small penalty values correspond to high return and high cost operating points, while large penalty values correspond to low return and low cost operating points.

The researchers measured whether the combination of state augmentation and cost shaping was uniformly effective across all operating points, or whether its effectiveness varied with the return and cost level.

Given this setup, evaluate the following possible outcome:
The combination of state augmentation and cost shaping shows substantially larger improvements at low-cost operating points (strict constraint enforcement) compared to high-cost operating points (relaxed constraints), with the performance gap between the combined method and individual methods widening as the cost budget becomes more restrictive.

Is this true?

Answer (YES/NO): NO